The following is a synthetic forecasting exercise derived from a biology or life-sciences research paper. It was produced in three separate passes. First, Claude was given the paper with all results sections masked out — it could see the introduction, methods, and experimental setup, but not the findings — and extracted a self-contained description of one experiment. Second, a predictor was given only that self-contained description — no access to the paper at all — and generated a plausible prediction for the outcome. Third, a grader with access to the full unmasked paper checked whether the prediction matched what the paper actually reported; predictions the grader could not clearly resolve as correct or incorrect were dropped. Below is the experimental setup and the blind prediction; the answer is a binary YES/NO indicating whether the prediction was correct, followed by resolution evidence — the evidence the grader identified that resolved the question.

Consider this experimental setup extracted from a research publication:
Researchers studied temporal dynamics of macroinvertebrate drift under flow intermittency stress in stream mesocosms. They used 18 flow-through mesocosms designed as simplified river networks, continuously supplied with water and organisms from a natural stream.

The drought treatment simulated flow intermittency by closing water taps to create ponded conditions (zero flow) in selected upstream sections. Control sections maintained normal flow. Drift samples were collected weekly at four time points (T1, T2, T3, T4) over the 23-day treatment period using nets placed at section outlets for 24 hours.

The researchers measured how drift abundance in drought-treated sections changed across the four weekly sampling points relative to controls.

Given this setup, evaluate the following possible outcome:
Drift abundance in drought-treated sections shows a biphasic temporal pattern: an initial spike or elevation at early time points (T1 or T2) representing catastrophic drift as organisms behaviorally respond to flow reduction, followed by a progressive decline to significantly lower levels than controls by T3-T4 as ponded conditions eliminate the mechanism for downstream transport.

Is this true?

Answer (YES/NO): NO